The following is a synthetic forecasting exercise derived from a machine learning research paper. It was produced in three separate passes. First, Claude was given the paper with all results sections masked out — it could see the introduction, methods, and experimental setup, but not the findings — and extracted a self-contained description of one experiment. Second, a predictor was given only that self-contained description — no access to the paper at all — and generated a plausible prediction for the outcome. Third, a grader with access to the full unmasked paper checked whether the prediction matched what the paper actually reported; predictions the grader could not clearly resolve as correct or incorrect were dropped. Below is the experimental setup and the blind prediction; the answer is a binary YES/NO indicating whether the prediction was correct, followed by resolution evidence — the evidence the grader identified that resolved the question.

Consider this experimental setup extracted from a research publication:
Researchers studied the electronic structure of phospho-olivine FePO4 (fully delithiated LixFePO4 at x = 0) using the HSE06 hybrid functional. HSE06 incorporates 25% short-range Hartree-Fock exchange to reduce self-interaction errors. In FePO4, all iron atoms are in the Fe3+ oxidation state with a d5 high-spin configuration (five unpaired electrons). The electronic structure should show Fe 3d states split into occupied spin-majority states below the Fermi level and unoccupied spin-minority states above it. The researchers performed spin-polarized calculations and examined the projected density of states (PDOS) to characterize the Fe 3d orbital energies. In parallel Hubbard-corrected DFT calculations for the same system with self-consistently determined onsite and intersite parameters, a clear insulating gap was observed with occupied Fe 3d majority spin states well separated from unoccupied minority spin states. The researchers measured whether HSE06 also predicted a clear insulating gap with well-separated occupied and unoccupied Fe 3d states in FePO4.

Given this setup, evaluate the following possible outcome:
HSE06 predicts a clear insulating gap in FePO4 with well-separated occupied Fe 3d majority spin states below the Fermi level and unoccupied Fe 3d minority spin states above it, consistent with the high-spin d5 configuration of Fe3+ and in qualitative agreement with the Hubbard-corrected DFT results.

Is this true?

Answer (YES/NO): YES